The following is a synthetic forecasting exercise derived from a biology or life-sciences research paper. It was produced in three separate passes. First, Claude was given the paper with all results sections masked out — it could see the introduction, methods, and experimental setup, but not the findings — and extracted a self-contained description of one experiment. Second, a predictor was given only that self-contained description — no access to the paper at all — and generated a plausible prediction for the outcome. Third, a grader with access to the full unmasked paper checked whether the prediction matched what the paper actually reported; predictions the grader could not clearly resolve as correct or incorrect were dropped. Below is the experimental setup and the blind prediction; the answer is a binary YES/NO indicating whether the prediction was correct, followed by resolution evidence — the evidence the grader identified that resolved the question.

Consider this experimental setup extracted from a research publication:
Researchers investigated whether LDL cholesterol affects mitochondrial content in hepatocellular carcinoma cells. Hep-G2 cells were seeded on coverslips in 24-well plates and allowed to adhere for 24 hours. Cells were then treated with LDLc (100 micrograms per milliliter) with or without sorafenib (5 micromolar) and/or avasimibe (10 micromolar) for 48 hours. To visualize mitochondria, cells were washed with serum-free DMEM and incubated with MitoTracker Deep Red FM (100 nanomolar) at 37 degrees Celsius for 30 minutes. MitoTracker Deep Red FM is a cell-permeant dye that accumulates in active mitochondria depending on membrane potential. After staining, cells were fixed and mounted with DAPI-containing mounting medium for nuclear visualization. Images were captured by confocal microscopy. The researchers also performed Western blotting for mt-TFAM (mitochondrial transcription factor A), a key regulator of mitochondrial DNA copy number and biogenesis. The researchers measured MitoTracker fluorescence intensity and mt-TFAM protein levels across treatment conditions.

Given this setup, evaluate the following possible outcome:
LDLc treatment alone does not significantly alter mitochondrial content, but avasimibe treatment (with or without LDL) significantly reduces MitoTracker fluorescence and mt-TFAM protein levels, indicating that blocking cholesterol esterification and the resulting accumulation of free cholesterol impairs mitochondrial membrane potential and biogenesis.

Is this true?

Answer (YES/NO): NO